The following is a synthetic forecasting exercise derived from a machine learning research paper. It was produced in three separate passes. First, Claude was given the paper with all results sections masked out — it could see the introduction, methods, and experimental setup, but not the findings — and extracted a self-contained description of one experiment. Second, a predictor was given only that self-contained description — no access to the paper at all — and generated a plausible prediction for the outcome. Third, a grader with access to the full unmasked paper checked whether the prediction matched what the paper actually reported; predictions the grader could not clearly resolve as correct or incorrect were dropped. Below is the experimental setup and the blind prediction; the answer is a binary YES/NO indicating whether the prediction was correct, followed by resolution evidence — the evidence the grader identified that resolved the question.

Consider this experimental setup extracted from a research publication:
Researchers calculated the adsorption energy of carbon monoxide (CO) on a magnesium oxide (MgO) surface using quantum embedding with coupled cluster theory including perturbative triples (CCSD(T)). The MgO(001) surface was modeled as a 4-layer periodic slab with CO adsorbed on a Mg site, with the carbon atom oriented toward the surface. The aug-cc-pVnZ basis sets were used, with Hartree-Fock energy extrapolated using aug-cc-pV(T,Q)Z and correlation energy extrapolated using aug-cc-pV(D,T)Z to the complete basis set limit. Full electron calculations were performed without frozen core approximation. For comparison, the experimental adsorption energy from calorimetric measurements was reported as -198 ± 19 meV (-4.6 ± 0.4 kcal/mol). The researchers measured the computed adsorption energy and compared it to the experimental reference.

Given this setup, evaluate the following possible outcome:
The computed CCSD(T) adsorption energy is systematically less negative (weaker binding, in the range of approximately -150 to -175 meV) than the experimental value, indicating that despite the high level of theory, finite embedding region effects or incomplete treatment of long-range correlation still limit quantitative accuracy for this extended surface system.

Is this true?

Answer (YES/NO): NO